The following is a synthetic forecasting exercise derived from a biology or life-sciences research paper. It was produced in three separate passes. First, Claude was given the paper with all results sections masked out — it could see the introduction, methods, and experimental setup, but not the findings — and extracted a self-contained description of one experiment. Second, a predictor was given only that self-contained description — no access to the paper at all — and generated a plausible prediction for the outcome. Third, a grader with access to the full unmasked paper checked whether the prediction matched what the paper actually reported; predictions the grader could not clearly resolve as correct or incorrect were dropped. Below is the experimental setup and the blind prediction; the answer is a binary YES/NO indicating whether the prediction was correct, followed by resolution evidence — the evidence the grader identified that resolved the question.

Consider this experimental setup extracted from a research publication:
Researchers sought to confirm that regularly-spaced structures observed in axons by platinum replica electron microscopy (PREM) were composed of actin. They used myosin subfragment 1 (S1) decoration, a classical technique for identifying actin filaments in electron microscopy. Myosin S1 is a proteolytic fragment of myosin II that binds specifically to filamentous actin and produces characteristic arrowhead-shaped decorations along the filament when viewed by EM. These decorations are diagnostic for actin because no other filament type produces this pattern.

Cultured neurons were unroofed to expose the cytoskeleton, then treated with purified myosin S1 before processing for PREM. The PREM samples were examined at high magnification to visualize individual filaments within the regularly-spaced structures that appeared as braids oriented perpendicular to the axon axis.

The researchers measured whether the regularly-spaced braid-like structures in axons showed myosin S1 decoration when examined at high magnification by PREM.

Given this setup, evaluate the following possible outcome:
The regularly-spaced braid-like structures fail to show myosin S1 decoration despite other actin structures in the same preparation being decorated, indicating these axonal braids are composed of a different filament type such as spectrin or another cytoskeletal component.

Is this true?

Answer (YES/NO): NO